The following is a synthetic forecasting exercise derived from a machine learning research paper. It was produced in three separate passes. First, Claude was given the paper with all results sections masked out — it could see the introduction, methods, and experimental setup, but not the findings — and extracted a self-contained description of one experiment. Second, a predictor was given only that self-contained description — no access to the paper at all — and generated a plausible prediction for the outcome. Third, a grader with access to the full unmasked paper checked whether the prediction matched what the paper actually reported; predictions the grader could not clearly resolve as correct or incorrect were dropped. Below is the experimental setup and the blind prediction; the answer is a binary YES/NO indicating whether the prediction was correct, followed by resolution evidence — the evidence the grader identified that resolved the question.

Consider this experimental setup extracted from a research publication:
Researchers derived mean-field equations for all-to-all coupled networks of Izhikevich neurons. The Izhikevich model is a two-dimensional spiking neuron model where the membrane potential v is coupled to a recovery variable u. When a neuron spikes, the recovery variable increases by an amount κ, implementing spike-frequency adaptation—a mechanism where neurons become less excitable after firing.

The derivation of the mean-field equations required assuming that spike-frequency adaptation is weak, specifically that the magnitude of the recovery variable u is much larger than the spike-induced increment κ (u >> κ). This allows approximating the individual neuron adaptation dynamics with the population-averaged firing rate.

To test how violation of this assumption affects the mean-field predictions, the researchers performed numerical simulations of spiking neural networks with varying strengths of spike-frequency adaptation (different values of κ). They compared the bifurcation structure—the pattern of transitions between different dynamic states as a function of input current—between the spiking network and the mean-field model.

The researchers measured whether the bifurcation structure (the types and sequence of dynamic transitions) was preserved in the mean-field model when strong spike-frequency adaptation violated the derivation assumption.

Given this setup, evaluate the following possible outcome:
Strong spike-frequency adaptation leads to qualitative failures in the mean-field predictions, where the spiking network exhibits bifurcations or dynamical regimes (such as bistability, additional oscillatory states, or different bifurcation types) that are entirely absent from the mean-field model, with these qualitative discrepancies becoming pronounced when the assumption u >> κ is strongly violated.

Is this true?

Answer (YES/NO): NO